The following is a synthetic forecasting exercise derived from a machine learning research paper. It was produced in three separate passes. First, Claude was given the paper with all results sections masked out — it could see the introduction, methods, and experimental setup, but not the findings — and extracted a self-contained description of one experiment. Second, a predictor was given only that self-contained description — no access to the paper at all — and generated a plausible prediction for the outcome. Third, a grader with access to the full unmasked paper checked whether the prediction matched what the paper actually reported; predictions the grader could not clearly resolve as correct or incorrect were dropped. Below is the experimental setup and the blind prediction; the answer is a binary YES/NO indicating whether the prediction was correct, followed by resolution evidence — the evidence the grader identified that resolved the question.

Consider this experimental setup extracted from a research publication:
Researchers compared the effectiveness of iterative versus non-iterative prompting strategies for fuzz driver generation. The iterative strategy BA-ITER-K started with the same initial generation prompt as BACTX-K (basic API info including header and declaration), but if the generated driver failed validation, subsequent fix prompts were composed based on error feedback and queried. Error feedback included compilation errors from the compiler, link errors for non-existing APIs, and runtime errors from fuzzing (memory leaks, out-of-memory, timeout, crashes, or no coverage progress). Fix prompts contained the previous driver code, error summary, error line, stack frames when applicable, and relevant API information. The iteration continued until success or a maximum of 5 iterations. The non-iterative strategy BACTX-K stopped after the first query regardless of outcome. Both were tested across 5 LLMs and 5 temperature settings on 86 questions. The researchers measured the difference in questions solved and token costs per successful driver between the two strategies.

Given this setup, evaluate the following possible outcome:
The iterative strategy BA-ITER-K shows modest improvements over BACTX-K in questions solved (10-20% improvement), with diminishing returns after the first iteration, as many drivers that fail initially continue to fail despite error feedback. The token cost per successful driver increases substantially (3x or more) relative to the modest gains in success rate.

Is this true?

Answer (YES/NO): NO